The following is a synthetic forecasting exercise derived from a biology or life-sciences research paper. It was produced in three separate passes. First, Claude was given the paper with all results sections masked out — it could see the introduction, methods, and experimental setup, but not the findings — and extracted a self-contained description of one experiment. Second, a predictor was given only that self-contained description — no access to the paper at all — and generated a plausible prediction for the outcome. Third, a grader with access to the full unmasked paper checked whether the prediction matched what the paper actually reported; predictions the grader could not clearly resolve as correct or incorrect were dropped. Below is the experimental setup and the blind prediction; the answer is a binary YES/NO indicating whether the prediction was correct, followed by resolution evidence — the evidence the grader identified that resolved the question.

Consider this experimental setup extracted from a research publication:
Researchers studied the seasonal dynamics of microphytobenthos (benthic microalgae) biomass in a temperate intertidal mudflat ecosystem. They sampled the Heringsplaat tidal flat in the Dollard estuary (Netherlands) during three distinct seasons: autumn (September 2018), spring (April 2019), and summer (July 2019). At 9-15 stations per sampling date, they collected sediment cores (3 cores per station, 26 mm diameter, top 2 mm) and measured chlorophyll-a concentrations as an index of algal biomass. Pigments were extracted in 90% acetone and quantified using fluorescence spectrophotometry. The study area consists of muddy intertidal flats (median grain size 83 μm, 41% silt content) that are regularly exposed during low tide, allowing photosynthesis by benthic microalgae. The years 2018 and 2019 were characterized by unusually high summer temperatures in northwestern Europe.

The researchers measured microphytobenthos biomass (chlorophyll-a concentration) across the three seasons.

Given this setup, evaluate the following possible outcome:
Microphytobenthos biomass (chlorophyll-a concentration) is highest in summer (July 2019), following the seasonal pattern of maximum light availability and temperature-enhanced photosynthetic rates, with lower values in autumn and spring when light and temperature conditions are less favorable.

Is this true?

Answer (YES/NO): NO